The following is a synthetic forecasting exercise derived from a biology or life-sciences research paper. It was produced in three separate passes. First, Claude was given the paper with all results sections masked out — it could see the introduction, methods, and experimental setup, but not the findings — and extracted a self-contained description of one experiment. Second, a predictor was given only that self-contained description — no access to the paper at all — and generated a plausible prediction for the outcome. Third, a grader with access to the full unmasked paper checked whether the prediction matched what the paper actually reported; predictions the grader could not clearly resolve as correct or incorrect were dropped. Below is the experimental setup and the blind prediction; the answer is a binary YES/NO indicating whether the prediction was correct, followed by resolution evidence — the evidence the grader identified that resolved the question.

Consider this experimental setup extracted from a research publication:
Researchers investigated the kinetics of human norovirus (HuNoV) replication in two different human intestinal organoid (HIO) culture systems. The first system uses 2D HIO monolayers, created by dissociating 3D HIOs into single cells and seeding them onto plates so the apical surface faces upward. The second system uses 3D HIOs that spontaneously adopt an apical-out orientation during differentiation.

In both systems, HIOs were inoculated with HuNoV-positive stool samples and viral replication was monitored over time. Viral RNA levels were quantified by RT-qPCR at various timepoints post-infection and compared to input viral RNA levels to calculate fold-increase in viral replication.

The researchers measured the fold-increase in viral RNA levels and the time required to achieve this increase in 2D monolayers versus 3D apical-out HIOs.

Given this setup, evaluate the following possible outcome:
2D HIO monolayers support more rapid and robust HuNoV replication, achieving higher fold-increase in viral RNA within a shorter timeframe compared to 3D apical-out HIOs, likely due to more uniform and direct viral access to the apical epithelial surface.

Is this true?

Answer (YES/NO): YES